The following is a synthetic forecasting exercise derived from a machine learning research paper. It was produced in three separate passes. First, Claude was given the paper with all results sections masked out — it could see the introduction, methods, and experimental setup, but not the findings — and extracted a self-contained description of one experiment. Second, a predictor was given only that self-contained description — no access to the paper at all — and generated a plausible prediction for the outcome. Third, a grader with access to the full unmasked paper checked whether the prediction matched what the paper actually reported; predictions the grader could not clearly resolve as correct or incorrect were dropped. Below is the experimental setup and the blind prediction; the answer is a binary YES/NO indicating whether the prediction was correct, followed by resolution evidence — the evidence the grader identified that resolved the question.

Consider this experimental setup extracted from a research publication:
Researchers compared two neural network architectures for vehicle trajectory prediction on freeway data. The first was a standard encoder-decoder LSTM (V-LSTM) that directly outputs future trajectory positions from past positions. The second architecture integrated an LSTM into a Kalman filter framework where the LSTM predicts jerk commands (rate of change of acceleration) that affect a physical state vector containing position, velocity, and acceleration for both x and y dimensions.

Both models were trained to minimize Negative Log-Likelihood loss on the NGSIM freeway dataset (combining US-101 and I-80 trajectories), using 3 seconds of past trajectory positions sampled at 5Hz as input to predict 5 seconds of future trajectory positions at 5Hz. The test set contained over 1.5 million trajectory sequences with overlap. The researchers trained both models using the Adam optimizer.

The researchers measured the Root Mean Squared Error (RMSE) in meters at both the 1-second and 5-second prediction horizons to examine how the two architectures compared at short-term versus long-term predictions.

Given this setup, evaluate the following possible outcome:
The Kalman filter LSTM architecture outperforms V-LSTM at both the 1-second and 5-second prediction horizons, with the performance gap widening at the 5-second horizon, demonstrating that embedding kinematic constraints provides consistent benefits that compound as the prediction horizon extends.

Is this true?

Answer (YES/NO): NO